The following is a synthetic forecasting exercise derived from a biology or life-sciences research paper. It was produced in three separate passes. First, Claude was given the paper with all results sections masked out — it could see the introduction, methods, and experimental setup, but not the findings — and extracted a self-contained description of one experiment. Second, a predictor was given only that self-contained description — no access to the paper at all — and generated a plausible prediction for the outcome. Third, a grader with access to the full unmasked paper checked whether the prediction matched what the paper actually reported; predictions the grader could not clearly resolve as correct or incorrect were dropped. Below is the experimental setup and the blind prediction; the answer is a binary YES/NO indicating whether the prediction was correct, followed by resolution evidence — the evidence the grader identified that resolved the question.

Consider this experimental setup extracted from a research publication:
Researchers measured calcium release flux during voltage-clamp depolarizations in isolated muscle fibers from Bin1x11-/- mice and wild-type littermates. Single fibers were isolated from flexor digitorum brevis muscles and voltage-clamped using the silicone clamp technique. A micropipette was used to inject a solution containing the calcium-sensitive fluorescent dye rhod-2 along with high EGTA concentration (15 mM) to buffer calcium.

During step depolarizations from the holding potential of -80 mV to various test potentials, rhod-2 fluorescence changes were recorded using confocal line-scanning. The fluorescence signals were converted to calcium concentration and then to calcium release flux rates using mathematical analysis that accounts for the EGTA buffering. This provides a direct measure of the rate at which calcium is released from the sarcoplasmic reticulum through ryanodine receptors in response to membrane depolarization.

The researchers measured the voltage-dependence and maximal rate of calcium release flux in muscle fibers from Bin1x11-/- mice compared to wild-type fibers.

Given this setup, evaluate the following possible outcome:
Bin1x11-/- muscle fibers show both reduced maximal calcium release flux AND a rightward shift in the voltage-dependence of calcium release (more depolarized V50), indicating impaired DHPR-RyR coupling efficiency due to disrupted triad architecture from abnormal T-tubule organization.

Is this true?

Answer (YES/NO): NO